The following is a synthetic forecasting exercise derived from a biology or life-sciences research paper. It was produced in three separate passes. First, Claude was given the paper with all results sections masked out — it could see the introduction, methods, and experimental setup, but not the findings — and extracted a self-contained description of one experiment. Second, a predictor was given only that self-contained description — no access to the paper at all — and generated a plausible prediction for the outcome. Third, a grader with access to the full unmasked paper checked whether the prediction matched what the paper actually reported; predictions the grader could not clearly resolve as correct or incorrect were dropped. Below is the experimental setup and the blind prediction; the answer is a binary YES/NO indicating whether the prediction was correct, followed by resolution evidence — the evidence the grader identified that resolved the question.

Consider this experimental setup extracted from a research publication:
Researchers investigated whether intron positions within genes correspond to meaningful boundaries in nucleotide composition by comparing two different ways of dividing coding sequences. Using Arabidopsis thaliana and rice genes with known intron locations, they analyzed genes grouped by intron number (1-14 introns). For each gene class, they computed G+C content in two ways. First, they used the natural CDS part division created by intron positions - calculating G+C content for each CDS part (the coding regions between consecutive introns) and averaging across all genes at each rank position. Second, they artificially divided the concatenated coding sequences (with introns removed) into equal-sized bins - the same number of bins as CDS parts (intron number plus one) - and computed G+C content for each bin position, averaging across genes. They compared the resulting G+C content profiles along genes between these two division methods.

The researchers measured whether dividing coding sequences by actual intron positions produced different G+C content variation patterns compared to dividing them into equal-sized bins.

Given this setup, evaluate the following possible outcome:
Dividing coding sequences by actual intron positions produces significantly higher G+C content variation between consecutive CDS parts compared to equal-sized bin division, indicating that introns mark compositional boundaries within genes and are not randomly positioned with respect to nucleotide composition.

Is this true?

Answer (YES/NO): YES